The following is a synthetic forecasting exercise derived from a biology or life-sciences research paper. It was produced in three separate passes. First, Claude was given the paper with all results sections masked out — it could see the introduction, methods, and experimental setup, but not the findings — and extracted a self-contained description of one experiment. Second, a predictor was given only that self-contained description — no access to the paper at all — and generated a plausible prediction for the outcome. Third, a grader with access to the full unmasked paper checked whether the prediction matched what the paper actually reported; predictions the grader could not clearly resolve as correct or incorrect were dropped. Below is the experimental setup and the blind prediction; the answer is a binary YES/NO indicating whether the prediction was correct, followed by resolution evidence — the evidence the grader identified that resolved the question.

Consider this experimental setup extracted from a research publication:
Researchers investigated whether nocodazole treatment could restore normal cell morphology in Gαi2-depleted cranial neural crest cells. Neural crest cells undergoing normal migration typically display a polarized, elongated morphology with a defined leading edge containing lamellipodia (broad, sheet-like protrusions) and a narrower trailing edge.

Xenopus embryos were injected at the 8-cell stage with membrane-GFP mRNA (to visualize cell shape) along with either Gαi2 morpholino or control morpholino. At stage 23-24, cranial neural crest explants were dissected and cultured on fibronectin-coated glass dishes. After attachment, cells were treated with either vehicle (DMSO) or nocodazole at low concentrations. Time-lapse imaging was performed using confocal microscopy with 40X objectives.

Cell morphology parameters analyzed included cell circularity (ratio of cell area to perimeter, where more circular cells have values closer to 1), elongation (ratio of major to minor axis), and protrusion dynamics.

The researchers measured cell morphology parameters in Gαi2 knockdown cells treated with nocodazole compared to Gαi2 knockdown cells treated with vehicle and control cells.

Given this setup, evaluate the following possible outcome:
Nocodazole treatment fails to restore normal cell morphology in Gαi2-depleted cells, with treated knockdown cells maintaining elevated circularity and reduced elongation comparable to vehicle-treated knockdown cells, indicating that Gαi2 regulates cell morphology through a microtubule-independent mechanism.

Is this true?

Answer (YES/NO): NO